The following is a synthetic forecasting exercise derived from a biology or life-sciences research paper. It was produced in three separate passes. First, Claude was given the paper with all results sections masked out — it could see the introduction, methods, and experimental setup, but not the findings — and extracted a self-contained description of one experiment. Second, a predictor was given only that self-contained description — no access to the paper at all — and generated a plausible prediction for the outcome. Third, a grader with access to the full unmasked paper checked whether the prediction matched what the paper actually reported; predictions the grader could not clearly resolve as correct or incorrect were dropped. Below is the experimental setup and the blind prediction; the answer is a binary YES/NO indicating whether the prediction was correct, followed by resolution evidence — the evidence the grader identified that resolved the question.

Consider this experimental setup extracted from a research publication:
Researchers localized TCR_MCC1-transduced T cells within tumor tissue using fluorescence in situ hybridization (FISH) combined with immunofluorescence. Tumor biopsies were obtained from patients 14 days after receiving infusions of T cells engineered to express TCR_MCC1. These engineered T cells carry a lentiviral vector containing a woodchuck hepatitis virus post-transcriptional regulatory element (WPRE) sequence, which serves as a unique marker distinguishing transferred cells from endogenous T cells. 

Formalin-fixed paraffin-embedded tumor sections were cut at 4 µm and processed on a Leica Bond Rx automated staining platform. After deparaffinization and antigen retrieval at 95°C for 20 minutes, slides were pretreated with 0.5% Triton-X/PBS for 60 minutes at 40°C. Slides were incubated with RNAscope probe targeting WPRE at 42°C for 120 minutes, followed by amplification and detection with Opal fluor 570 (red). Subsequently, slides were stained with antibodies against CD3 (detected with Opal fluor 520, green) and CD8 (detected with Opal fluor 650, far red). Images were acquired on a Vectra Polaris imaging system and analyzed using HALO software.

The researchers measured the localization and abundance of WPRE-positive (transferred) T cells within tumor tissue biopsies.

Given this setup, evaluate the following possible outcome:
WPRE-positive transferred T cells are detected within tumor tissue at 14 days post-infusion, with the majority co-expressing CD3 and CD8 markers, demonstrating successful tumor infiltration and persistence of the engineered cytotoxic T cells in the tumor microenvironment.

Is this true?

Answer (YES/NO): YES